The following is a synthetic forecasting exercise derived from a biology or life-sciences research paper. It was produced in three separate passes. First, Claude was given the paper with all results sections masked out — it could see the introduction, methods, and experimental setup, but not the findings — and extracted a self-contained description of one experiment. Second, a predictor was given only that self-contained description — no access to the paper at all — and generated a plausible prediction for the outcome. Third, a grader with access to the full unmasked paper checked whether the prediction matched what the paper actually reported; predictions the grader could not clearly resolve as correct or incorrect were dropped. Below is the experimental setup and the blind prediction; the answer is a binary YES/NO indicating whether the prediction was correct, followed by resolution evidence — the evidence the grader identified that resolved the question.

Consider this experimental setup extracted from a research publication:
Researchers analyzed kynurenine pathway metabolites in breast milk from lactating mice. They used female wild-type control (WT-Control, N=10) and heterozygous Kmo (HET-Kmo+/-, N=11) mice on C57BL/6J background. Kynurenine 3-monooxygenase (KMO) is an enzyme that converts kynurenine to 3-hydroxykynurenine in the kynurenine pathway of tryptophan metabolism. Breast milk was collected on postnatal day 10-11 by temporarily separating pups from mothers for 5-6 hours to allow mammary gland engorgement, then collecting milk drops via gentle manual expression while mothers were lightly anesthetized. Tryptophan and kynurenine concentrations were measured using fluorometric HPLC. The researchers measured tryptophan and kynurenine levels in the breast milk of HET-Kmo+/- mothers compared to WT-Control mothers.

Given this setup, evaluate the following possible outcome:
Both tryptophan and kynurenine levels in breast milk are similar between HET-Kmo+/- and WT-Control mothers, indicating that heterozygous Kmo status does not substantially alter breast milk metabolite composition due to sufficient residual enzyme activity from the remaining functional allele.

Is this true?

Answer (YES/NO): NO